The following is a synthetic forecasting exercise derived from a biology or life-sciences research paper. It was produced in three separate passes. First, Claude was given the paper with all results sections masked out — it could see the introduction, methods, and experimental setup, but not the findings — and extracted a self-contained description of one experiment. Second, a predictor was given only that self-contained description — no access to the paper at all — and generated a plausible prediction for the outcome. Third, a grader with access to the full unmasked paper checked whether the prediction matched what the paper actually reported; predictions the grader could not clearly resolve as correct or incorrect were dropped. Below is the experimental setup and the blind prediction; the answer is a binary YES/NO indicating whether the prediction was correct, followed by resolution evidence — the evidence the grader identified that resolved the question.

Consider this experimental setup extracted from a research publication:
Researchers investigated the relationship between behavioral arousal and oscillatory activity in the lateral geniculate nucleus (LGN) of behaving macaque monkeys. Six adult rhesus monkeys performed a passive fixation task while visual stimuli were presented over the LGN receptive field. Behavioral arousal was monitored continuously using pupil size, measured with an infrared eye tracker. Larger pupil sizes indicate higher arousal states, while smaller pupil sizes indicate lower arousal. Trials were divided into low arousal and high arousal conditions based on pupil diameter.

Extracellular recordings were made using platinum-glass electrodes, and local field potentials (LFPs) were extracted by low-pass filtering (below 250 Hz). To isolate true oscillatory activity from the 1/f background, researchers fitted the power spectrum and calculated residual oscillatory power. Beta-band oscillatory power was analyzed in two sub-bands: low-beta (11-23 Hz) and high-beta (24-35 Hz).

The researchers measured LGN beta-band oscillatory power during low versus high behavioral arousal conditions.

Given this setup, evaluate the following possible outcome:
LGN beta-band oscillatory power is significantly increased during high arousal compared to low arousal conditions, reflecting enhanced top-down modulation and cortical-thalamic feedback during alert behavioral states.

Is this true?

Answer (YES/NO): NO